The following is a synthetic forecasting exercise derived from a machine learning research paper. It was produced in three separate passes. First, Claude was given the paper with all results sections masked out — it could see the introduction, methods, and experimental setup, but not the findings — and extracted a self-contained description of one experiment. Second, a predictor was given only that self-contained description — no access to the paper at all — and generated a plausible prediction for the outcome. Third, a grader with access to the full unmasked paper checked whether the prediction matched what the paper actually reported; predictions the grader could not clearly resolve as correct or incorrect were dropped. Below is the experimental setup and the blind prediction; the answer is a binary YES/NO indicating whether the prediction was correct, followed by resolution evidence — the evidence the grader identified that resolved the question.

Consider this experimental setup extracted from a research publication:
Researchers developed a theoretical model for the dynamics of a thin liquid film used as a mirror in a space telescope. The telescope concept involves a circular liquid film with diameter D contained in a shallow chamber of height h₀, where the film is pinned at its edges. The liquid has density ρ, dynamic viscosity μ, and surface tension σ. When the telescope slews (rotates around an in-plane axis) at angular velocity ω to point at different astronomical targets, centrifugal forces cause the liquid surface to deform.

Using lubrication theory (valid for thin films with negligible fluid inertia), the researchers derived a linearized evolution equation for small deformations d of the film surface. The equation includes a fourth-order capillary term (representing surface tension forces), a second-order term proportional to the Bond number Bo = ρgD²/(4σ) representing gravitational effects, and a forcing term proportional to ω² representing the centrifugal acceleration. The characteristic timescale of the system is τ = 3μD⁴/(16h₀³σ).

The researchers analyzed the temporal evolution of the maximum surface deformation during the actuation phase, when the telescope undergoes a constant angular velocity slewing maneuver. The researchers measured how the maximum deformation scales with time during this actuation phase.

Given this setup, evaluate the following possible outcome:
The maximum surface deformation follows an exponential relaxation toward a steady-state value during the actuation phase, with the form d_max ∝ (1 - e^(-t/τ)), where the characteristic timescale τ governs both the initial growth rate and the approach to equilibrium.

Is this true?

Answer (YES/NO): NO